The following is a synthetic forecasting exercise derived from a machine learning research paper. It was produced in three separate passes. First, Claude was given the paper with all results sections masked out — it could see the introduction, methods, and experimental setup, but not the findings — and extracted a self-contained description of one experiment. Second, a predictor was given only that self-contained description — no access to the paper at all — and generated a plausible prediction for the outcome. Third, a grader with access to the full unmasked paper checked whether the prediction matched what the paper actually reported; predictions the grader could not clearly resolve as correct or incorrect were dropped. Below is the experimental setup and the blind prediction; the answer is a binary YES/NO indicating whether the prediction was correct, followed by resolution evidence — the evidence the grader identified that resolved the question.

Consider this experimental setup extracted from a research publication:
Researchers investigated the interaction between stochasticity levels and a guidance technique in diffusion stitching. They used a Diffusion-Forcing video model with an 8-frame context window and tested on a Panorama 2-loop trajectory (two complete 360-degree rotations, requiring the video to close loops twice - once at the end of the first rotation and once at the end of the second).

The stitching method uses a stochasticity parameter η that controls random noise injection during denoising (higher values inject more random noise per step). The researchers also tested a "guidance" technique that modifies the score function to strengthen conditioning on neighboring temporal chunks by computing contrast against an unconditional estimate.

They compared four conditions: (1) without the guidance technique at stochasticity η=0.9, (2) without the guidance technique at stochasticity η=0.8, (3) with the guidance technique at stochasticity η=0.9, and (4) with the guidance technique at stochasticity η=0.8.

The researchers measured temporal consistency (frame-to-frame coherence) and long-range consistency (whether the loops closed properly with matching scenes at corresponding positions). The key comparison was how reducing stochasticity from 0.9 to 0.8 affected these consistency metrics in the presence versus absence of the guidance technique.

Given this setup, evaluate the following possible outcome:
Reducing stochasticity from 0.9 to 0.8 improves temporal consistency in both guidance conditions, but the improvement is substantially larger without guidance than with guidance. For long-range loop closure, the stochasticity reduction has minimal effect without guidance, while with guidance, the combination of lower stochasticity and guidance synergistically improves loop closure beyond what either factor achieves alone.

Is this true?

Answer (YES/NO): NO